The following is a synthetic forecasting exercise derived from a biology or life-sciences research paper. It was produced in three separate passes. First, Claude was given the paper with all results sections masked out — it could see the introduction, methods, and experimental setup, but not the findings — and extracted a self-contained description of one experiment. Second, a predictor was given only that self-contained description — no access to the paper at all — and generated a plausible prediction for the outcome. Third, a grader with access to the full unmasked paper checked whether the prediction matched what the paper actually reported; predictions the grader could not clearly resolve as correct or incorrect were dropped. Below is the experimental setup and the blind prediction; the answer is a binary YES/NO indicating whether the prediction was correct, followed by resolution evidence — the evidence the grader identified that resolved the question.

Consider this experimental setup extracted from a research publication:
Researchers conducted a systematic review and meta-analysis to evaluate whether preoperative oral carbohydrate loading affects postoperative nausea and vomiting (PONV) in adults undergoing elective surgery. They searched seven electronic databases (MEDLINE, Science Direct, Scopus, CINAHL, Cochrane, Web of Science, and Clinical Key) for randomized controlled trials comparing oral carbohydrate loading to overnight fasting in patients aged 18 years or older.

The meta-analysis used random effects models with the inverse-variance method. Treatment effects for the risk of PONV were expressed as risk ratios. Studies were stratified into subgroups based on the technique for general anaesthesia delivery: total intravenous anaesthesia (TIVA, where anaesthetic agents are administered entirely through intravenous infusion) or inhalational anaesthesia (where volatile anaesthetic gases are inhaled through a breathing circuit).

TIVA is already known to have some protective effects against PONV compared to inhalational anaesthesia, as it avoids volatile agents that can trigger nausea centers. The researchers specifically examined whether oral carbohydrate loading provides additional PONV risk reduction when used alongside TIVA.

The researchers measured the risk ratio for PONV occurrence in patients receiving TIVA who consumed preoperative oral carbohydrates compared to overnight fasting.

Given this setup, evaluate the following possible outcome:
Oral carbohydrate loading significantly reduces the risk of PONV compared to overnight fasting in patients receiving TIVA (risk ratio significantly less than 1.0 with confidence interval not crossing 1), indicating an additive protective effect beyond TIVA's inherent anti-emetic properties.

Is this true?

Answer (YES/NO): NO